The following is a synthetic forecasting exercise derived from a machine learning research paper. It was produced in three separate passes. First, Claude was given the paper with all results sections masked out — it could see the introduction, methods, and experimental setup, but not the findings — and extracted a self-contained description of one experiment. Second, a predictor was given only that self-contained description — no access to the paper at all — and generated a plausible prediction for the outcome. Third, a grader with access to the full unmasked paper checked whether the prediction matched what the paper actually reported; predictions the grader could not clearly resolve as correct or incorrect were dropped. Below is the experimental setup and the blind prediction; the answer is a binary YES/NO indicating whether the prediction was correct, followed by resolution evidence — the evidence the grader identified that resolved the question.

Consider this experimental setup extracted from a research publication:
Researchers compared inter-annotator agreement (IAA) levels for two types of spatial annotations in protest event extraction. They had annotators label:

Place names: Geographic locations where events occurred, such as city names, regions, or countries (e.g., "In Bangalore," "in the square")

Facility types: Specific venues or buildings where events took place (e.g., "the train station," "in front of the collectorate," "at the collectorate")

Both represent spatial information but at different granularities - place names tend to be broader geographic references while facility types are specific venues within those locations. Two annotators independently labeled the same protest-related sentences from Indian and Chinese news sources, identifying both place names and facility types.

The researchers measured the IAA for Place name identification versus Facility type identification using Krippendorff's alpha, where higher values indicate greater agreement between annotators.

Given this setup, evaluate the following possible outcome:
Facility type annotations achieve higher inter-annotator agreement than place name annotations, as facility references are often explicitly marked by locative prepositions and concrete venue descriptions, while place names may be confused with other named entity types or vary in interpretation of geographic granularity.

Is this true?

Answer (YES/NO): NO